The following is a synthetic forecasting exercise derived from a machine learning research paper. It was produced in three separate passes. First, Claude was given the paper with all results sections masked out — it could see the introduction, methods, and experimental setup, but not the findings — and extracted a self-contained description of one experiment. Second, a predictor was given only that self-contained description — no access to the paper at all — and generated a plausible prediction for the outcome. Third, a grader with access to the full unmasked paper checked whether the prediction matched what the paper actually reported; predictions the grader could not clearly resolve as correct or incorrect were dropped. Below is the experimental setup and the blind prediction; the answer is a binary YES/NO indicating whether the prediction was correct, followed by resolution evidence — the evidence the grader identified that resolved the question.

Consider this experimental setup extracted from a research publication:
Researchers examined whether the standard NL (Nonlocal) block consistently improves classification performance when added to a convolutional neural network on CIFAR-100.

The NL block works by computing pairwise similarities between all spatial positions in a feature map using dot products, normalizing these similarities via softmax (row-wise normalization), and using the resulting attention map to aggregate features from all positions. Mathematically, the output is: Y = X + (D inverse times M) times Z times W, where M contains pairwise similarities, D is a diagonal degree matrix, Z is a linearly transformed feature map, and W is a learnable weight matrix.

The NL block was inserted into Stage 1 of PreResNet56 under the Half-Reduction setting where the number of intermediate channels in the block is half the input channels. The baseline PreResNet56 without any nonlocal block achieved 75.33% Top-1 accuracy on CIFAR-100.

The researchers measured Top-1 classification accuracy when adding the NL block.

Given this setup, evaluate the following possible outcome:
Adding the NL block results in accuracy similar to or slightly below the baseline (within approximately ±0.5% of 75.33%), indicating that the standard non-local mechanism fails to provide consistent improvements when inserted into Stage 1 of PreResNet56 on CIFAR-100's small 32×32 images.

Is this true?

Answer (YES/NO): YES